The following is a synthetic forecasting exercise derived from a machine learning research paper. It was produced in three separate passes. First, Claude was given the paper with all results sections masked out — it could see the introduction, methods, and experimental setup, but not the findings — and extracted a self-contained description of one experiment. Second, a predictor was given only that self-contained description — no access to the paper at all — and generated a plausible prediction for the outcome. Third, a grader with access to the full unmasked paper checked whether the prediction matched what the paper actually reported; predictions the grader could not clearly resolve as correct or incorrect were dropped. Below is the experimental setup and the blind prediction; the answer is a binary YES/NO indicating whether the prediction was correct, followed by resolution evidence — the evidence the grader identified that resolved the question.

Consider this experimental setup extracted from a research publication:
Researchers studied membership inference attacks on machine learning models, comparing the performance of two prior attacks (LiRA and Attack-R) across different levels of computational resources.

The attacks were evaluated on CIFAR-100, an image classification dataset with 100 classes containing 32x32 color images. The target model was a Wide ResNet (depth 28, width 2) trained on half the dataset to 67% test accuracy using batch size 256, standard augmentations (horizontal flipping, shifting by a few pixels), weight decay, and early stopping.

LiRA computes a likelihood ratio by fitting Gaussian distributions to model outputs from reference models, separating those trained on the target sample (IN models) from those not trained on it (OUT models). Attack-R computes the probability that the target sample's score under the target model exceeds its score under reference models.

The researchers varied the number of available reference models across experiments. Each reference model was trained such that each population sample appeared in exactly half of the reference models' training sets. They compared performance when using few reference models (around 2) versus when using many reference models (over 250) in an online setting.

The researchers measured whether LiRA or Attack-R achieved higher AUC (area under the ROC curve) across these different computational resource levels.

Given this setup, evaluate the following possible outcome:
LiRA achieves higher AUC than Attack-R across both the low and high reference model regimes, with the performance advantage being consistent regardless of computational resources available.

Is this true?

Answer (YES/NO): NO